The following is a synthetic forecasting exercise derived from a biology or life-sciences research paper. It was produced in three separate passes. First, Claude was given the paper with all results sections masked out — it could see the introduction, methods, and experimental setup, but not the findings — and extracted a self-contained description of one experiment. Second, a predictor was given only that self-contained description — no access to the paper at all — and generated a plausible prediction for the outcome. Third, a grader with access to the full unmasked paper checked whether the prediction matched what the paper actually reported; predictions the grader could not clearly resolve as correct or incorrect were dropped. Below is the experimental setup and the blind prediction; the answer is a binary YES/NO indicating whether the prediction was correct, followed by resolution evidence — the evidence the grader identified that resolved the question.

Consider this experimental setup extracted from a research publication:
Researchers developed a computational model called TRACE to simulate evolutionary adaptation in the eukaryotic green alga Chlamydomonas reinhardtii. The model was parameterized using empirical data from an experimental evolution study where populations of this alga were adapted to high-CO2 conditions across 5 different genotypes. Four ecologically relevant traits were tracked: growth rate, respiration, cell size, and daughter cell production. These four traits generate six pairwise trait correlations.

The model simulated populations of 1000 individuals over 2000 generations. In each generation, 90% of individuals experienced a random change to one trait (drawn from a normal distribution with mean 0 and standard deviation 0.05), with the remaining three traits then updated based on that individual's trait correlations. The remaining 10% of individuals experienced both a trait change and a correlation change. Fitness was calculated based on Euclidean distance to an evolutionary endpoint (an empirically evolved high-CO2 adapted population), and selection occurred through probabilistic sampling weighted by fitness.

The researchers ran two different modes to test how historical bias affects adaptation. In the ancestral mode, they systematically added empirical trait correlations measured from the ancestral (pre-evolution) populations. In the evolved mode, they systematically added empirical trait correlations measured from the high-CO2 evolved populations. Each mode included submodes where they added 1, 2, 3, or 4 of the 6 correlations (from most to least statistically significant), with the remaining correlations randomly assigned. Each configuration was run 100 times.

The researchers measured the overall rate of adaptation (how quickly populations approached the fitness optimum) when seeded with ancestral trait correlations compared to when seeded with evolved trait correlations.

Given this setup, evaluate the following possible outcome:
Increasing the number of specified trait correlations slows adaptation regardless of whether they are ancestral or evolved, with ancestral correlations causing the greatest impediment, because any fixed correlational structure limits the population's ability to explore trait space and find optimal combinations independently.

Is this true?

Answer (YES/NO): NO